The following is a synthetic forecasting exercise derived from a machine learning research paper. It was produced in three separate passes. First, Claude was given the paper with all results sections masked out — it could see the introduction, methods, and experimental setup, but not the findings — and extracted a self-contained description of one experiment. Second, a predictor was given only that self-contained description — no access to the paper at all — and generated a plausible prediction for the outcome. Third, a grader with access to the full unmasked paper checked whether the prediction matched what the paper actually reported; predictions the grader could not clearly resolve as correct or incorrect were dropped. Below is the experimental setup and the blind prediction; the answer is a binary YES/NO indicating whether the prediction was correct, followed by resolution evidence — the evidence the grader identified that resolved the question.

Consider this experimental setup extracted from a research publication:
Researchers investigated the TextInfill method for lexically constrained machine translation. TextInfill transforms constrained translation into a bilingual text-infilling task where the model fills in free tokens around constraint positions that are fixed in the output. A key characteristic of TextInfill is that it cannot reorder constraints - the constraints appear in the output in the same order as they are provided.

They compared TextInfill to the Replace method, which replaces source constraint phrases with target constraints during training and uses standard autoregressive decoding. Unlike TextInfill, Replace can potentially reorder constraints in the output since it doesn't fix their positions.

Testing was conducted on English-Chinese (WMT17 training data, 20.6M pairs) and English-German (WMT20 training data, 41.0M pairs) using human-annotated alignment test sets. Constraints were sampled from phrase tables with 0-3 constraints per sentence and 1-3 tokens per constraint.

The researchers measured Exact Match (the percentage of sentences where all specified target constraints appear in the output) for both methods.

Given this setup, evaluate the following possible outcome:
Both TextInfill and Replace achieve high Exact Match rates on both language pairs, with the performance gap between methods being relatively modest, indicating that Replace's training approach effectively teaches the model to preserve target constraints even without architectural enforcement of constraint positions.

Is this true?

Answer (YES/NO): NO